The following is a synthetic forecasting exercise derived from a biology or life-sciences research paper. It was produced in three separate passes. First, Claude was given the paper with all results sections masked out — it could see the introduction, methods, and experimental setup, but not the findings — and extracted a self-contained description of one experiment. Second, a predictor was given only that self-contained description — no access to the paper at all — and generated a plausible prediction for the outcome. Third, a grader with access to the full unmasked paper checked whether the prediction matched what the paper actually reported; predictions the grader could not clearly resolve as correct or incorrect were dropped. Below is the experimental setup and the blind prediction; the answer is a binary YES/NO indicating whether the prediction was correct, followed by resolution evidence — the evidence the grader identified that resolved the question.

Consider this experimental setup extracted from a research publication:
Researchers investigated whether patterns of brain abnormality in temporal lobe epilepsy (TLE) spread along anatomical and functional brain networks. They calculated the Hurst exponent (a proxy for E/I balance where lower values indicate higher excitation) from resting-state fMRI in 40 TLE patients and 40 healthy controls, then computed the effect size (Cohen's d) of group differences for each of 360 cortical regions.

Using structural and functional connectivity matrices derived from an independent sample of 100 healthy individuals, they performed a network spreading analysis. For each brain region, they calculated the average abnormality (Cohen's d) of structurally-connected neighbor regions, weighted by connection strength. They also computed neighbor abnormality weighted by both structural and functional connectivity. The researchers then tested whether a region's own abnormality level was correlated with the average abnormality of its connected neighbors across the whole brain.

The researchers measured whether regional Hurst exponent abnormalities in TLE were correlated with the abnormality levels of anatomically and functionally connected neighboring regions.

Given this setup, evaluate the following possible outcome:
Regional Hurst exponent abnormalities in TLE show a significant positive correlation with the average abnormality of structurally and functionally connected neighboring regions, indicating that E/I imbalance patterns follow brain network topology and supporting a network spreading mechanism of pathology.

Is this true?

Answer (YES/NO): YES